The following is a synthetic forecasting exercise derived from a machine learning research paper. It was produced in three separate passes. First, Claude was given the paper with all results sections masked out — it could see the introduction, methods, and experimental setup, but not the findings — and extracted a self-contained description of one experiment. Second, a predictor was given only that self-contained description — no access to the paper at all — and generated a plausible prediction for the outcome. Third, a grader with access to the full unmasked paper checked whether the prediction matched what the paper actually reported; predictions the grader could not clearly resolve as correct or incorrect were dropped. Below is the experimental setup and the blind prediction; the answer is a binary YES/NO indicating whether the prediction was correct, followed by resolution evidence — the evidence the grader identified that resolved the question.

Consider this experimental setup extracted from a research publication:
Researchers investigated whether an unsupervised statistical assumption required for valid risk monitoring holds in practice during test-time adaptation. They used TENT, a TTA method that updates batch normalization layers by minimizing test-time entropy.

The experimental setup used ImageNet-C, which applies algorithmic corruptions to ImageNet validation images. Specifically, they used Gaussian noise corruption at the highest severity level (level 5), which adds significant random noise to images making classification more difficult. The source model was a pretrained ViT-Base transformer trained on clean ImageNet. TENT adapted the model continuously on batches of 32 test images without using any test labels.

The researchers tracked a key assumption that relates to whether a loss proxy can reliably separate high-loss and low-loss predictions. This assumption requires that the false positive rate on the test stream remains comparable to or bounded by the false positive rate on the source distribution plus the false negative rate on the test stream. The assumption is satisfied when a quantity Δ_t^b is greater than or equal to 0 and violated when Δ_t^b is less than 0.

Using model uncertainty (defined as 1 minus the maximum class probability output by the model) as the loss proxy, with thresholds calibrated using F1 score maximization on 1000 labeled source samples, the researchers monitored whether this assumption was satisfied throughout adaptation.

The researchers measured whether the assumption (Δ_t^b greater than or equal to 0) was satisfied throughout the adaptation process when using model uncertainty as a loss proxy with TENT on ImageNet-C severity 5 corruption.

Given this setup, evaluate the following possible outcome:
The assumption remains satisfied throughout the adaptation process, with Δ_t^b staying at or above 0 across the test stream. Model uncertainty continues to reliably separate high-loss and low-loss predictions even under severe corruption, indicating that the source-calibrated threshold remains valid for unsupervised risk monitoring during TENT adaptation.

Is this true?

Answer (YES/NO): YES